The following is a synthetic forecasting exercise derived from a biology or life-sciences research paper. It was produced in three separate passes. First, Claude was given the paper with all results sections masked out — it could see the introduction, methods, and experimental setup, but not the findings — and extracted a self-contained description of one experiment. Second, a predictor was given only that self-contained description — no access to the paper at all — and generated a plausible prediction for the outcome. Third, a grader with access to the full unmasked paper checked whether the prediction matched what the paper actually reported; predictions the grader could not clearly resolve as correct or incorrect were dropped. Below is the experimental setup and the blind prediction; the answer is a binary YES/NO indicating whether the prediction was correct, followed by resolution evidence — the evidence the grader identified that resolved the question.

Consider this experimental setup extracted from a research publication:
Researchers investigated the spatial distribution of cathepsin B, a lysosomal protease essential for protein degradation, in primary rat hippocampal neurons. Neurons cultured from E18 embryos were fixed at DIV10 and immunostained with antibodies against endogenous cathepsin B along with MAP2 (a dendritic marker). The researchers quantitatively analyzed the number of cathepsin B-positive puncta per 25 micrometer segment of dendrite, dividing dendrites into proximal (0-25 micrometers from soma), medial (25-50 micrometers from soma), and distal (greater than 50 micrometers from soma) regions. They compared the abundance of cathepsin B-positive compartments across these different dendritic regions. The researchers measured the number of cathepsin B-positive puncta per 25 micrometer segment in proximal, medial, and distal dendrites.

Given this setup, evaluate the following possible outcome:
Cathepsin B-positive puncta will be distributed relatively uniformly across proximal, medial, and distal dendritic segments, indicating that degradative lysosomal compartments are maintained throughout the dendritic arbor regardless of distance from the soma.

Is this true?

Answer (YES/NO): NO